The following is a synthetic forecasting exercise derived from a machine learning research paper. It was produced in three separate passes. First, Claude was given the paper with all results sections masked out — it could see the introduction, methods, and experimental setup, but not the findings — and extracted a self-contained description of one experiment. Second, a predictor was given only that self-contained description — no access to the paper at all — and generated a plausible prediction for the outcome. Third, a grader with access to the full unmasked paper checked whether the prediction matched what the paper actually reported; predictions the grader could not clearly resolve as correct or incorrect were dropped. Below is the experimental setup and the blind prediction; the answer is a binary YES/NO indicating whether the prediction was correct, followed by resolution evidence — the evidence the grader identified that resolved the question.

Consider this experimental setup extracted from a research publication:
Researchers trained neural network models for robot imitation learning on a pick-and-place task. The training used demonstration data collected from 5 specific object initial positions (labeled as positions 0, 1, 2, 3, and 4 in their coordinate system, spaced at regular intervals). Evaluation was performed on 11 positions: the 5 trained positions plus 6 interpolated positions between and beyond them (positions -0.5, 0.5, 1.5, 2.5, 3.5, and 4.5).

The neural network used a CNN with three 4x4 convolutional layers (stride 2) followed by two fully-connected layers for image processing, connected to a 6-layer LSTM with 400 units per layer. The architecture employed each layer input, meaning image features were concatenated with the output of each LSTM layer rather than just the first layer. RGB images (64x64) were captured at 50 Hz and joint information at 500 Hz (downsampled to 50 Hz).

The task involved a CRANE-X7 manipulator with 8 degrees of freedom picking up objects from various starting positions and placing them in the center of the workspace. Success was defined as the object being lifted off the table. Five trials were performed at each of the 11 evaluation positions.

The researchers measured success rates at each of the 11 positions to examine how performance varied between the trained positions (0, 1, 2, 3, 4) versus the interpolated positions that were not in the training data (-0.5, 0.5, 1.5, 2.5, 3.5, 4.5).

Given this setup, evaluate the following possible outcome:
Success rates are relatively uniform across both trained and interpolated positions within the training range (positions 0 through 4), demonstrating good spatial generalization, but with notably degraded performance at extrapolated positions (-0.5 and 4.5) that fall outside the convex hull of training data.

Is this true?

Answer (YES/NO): NO